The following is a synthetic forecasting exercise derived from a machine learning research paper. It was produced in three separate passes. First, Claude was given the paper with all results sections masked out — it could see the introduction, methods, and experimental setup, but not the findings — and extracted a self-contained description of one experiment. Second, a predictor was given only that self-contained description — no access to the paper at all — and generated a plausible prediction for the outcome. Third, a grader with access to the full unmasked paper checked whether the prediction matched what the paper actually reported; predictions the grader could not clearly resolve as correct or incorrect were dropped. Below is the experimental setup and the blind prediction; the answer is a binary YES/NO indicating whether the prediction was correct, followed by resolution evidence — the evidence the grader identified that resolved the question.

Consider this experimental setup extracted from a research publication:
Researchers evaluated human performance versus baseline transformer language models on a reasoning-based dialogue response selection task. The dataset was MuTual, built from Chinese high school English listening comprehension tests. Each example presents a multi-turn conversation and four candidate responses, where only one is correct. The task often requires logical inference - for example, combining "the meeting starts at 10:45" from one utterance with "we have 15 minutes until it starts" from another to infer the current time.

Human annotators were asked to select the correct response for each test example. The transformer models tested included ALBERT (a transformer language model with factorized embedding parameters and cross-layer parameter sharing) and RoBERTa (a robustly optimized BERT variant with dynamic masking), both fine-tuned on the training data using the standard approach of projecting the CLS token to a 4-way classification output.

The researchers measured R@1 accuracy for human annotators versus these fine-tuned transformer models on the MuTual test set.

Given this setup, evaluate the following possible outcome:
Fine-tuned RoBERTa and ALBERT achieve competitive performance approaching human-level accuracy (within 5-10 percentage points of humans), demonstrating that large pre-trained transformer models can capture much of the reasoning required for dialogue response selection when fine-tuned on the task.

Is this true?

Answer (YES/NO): NO